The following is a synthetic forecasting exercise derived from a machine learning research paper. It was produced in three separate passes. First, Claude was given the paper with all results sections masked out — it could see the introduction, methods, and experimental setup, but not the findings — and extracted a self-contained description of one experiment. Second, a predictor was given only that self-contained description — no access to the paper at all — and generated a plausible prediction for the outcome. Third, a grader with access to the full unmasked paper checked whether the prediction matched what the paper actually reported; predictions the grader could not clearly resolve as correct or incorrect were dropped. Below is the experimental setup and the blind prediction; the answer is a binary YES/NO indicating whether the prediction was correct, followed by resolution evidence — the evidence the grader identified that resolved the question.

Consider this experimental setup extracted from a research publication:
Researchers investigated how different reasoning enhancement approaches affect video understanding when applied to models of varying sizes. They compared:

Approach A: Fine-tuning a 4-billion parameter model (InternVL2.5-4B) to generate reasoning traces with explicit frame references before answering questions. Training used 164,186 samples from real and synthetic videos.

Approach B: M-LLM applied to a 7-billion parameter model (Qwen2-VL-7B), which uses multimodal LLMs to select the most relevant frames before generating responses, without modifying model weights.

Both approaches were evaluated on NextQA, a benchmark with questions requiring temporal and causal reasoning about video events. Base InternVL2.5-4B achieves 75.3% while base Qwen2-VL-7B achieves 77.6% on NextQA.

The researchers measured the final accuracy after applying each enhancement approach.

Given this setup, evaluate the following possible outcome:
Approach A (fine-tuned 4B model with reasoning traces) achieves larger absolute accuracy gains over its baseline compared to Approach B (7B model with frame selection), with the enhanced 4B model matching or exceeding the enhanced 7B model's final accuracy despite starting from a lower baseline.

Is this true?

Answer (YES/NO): YES